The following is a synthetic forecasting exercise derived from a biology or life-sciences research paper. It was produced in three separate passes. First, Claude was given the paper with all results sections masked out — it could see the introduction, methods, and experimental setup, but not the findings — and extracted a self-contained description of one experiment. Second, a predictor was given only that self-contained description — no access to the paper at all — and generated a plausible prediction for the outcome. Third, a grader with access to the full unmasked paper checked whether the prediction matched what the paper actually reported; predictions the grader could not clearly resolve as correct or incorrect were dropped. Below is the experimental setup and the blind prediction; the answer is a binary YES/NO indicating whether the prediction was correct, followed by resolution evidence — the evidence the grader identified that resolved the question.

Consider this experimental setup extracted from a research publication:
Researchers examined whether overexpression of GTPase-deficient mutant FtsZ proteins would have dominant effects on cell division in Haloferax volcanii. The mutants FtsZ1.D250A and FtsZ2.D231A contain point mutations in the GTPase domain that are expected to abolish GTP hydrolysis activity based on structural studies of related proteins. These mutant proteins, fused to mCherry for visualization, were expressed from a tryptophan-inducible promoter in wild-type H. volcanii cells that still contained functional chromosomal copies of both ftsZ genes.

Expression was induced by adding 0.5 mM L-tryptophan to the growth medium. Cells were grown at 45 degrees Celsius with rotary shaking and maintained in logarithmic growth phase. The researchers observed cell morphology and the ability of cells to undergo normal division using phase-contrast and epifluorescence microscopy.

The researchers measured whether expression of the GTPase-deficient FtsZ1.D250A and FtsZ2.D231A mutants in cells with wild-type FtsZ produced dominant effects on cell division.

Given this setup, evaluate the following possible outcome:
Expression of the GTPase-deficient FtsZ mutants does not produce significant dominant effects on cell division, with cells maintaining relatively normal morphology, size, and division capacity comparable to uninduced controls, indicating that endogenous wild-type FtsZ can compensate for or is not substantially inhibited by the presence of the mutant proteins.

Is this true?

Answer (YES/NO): NO